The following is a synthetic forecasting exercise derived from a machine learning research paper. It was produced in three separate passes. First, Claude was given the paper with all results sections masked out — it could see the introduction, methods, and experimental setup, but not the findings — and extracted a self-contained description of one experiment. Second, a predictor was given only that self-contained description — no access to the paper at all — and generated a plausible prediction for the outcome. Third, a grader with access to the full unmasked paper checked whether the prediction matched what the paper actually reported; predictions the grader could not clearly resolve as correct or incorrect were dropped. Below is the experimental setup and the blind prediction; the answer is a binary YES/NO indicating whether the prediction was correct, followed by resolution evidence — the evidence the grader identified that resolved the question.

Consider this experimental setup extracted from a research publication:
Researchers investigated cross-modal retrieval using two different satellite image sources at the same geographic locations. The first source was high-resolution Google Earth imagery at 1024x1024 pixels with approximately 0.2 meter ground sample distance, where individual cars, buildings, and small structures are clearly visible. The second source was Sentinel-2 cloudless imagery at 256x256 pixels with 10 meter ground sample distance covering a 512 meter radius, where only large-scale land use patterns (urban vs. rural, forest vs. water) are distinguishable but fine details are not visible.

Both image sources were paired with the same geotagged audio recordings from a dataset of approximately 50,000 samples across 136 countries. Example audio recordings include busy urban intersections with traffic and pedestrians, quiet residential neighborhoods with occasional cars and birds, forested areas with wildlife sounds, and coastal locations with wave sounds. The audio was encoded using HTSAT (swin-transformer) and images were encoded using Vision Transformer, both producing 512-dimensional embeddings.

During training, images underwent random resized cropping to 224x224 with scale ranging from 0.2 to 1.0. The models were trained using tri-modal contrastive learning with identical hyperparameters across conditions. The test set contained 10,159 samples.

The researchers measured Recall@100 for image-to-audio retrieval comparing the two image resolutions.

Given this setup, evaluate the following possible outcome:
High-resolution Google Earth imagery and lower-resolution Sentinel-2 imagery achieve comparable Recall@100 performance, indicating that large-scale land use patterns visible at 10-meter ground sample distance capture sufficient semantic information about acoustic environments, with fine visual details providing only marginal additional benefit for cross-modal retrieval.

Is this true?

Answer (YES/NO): NO